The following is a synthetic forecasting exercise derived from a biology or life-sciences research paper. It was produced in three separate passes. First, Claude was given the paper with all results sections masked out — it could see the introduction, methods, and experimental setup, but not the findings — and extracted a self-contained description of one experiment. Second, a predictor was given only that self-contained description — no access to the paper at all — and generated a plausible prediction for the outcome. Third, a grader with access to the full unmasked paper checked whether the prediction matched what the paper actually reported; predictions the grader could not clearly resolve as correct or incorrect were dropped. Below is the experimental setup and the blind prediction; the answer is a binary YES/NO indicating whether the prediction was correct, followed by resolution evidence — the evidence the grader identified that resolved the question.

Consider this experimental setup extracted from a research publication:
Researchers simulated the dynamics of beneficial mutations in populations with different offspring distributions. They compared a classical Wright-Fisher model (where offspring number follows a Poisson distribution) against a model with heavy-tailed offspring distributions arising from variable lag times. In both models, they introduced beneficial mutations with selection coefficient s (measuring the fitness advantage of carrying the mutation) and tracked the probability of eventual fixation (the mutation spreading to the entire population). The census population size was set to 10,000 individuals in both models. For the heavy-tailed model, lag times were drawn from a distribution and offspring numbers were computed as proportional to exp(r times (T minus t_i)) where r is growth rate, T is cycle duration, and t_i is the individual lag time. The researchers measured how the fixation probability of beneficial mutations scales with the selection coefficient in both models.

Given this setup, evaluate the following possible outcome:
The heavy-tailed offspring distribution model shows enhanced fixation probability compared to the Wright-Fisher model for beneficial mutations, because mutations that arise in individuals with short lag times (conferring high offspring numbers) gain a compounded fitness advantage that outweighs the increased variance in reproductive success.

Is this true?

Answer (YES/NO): YES